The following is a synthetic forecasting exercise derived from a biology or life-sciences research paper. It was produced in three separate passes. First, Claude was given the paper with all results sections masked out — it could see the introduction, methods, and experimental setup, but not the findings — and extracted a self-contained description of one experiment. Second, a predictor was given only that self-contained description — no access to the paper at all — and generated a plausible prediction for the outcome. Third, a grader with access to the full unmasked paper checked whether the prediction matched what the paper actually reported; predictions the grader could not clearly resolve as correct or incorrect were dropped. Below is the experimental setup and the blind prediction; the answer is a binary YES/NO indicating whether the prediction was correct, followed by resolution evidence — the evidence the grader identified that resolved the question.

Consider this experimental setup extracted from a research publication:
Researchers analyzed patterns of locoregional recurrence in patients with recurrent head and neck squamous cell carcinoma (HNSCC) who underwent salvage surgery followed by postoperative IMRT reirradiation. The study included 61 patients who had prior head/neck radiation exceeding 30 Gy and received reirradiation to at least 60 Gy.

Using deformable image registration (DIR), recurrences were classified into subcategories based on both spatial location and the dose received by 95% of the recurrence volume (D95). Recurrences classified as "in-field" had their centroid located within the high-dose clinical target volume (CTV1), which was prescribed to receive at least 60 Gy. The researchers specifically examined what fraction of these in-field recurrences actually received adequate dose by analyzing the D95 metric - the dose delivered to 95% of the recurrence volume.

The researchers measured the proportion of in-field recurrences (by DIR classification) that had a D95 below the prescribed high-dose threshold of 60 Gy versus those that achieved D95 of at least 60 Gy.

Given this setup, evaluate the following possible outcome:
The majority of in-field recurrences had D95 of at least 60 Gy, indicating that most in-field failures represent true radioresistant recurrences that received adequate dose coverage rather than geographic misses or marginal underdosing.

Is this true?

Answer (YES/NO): NO